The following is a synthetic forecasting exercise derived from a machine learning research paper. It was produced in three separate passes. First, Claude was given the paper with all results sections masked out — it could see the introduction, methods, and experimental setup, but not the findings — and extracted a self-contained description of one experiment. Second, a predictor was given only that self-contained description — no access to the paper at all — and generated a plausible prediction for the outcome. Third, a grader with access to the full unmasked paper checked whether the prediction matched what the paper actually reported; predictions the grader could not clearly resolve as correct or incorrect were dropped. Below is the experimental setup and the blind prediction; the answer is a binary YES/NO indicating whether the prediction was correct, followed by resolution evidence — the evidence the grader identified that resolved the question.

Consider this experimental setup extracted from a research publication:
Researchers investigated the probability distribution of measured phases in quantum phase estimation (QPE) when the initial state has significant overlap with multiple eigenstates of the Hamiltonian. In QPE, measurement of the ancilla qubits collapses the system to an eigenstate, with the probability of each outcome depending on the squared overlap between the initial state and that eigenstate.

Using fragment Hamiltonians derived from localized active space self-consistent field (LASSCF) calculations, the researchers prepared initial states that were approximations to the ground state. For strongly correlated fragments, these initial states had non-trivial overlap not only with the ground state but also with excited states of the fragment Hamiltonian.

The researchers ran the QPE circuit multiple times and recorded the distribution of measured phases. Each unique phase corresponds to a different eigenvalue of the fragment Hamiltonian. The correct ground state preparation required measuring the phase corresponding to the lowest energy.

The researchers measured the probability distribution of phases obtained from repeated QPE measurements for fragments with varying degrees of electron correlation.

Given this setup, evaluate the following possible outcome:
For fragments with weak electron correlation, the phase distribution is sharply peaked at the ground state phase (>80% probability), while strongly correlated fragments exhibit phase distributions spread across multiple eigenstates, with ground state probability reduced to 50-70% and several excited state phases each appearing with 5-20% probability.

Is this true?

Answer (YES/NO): NO